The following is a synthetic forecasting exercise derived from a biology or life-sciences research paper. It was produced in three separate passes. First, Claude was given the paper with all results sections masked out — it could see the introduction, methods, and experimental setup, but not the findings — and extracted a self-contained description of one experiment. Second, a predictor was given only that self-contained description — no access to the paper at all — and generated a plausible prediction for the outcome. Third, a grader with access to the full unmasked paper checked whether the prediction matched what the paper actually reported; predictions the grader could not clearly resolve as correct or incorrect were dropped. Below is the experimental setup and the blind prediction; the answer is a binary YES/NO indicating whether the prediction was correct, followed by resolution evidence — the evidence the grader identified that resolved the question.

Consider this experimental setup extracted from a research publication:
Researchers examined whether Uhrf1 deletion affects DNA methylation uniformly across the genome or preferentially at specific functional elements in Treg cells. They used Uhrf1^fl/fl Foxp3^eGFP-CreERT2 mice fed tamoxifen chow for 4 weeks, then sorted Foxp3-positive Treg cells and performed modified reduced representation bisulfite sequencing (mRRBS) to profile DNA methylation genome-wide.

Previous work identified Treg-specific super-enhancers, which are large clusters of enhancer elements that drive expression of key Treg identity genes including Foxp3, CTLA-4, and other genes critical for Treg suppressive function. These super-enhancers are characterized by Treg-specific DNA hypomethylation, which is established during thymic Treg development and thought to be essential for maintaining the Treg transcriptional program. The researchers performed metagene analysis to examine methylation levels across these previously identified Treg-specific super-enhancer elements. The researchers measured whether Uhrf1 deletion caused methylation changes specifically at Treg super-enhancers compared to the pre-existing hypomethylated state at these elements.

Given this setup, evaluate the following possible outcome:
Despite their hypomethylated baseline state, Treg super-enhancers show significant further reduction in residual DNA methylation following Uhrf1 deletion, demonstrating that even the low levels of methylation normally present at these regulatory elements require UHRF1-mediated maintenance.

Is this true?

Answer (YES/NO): NO